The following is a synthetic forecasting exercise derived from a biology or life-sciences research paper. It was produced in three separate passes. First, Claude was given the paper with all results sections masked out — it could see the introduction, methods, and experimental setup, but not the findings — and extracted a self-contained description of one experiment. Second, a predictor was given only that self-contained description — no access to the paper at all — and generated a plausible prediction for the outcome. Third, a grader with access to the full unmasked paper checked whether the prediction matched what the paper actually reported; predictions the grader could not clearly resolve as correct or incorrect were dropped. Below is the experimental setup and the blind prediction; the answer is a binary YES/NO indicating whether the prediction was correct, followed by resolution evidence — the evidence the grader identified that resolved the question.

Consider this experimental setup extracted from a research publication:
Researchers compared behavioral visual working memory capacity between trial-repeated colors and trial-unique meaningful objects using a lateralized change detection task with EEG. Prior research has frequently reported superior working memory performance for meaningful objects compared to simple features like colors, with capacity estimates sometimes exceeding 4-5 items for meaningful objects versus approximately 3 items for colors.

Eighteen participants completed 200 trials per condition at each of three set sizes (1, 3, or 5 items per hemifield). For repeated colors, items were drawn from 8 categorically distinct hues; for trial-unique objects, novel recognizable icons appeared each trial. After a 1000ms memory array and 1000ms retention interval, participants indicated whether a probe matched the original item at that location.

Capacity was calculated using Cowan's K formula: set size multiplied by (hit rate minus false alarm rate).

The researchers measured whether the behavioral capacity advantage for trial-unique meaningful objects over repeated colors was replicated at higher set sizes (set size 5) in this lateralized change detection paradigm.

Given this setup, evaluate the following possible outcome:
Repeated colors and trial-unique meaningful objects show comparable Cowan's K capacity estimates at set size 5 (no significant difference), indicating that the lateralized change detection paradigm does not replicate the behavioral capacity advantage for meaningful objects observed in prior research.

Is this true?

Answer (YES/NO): NO